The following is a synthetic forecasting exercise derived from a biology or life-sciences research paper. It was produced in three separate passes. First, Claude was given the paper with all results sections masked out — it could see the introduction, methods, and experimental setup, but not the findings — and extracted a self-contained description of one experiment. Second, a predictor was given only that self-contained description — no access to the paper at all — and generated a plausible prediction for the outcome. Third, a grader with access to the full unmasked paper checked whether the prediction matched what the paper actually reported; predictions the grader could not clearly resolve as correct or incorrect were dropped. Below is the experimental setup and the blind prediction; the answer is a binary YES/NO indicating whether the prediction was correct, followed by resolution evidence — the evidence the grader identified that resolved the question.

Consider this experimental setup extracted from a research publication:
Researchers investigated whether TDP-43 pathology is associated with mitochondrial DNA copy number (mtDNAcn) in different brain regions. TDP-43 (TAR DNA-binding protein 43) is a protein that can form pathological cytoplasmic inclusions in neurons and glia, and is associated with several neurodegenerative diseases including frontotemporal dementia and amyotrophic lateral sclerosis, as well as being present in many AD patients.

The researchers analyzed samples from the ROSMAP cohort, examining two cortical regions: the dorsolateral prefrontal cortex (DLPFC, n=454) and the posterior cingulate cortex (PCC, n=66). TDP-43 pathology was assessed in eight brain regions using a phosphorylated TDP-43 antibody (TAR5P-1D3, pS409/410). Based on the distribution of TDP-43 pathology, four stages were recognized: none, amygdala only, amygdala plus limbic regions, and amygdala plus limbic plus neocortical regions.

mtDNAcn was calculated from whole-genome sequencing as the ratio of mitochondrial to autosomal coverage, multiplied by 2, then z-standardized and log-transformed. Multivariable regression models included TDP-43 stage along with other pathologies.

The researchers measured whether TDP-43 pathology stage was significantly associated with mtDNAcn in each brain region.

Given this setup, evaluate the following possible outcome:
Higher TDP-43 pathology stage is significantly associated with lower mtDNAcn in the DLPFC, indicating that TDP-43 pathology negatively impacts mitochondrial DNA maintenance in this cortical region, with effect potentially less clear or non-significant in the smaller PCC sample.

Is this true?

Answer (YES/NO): NO